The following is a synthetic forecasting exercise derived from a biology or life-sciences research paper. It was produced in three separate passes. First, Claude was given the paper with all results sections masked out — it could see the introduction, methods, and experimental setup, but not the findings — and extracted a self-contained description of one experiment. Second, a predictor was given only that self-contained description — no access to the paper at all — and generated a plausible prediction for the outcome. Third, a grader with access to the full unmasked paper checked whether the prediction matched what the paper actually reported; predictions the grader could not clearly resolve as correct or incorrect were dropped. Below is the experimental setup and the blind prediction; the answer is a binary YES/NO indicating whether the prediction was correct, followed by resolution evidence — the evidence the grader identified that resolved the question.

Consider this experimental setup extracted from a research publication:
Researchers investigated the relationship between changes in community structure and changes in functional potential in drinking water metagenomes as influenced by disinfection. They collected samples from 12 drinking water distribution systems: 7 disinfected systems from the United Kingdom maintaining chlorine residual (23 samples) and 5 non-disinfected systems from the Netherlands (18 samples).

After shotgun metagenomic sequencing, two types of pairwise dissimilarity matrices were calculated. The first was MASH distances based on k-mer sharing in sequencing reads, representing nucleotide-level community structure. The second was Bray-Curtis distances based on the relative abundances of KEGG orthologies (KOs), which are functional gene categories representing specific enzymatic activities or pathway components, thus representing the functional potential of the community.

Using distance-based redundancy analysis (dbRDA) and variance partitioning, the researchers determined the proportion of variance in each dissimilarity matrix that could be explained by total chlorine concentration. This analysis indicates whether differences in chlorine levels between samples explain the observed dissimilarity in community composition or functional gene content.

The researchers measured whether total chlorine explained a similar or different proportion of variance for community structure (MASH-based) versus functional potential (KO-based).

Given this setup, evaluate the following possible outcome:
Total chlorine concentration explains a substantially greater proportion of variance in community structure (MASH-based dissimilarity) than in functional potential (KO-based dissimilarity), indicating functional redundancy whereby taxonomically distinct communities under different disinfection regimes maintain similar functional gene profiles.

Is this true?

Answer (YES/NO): NO